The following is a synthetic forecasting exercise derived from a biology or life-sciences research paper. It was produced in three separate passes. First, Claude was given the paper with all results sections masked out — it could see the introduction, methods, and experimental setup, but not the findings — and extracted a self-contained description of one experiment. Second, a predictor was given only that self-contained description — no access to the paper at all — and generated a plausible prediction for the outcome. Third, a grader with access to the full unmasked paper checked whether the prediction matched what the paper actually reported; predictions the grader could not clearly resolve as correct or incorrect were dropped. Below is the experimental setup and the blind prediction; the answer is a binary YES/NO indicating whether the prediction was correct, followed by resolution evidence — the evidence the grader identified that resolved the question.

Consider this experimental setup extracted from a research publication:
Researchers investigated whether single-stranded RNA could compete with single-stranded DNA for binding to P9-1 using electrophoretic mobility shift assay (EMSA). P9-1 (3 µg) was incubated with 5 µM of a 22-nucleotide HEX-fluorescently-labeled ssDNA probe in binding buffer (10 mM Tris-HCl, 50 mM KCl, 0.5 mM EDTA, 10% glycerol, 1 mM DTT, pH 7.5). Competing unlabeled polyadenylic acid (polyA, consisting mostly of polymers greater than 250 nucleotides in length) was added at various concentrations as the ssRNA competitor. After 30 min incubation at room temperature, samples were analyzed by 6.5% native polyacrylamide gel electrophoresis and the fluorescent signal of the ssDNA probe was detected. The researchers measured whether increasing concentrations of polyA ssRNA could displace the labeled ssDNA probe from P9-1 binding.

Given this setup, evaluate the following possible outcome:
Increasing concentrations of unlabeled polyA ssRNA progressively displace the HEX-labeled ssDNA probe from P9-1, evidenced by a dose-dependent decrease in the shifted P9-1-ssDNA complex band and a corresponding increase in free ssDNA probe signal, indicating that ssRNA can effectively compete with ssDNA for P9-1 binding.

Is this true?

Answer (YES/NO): YES